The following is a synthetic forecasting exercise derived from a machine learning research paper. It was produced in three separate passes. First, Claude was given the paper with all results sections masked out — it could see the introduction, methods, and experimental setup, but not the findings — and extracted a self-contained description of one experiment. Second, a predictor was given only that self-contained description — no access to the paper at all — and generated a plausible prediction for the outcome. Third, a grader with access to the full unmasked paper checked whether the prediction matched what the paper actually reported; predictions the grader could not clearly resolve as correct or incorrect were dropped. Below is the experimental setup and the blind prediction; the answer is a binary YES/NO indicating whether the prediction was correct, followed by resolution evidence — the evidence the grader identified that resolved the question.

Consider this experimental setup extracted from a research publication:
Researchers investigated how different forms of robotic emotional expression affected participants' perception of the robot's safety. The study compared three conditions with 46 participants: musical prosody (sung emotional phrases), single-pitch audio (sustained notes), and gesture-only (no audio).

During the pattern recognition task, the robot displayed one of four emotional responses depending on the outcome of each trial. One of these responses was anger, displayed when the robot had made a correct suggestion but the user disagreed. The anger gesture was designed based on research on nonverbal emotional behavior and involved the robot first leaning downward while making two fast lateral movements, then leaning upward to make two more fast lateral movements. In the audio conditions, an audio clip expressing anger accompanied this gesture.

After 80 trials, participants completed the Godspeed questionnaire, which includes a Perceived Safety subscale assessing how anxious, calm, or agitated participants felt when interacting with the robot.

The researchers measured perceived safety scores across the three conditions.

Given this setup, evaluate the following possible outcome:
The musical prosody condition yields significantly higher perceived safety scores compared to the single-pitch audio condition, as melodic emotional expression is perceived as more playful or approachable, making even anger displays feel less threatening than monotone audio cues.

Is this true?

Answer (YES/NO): NO